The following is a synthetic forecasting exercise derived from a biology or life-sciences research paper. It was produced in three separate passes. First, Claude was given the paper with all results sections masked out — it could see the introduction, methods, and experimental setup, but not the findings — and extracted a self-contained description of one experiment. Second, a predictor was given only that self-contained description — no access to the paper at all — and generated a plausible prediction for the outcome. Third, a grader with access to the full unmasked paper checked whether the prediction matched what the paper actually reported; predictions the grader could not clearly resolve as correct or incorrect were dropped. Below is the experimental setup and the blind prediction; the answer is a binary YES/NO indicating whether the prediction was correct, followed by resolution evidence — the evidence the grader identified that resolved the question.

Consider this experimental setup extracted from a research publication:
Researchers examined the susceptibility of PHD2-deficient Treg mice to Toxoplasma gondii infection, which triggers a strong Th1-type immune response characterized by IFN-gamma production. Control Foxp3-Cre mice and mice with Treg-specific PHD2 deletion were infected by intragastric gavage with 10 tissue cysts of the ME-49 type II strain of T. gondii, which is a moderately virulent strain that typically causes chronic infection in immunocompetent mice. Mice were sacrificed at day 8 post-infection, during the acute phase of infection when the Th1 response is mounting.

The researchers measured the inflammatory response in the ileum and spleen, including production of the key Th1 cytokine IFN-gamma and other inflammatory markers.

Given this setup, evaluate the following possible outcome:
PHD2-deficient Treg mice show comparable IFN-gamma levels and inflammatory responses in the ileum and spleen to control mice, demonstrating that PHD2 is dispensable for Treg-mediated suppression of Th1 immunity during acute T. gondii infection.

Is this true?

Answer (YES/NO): NO